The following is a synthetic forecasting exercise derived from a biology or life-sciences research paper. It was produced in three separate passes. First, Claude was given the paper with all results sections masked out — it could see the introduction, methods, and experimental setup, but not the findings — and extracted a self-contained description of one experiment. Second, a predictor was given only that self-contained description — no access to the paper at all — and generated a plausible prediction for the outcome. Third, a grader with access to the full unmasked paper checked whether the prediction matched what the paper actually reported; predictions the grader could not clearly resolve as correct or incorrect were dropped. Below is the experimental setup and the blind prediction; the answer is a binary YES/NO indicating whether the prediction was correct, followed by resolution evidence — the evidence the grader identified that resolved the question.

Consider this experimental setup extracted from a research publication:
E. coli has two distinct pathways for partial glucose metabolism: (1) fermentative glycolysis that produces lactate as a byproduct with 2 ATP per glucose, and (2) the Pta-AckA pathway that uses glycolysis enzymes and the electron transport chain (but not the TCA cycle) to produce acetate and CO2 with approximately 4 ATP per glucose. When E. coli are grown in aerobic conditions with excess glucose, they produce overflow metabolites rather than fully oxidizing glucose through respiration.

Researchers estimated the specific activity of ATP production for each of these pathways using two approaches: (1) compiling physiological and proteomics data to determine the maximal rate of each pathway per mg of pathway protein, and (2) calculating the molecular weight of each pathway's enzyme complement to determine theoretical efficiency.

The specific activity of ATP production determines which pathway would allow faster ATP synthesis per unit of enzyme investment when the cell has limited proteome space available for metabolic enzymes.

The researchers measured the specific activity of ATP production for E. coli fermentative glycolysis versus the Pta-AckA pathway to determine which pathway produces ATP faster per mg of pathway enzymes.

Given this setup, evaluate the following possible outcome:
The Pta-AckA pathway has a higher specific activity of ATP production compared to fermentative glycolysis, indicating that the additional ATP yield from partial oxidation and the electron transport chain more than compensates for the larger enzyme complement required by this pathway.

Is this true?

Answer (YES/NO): YES